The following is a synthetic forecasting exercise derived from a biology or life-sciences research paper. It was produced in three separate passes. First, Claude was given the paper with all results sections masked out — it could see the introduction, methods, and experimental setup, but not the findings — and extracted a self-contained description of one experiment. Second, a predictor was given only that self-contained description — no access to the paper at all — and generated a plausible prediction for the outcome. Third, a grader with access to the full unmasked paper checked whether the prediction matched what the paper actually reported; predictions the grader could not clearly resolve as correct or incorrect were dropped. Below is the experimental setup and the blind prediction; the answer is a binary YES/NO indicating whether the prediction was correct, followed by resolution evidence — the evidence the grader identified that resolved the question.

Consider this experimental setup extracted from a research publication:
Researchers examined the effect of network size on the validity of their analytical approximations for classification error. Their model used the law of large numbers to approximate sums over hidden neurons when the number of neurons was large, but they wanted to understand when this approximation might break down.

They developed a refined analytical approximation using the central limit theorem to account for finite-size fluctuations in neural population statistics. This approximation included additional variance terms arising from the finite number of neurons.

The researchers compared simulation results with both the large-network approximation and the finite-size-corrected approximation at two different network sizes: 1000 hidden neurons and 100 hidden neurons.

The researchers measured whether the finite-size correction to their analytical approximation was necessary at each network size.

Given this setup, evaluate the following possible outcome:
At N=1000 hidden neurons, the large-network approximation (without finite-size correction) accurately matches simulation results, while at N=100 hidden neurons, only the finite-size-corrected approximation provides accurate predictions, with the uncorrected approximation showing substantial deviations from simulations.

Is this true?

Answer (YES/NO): YES